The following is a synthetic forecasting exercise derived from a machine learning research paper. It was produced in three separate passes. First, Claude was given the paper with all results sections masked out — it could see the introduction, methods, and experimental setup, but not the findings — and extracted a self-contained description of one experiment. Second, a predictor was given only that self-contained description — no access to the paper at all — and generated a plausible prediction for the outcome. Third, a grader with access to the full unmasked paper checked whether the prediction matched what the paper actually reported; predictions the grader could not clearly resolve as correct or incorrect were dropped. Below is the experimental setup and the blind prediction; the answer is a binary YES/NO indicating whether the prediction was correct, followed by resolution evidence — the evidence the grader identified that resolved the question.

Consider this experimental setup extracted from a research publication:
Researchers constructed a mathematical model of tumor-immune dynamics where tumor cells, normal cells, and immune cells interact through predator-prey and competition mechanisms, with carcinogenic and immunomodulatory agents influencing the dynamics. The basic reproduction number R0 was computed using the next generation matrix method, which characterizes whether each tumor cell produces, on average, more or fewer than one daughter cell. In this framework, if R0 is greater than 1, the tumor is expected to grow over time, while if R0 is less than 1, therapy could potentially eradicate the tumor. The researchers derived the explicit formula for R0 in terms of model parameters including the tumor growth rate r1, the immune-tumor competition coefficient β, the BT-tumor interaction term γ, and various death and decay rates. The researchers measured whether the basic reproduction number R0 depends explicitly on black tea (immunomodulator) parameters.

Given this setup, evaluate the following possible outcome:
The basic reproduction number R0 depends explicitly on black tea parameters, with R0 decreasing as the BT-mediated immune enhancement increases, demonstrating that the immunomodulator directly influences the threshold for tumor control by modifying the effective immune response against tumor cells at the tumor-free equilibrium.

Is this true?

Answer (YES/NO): NO